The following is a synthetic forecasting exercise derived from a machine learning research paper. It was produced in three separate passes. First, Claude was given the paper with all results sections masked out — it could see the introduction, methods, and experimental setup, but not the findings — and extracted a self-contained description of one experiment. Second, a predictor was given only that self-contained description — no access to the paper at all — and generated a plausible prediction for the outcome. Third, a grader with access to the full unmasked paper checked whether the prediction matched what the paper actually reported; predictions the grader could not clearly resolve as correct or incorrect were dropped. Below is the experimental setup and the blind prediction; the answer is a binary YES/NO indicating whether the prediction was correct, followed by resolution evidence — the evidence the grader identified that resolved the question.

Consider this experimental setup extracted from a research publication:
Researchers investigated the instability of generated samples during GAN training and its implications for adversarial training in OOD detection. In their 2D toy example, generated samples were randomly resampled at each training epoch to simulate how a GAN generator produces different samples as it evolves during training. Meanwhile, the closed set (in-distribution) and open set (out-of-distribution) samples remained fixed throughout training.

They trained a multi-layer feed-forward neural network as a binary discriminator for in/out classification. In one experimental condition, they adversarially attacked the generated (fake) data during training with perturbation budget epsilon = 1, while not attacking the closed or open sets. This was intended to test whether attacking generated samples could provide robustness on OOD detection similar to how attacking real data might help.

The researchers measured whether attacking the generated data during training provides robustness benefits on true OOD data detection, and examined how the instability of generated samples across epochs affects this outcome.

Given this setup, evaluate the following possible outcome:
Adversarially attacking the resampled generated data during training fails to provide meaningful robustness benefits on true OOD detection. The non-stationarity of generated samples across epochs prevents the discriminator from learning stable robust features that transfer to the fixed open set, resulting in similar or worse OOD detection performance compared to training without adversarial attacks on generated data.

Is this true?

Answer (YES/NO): YES